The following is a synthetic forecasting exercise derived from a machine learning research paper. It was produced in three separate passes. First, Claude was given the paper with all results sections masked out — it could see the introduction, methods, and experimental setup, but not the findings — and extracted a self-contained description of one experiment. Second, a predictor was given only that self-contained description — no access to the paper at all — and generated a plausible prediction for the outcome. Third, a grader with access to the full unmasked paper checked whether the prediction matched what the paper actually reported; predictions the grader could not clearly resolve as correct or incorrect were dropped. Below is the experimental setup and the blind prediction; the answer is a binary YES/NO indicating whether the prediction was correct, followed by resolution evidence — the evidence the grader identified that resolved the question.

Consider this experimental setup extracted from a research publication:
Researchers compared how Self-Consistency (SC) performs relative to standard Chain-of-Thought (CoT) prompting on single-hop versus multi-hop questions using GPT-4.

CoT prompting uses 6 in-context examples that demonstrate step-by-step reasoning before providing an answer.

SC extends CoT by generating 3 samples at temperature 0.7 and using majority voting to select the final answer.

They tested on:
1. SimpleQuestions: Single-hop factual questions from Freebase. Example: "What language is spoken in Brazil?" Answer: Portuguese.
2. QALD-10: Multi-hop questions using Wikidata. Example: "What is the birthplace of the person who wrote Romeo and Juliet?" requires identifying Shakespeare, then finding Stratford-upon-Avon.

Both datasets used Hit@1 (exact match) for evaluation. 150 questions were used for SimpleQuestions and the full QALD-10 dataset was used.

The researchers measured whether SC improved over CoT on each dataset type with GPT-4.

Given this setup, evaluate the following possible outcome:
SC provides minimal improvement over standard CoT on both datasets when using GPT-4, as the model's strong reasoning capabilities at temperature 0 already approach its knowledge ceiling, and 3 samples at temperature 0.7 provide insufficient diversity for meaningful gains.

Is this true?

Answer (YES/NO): NO